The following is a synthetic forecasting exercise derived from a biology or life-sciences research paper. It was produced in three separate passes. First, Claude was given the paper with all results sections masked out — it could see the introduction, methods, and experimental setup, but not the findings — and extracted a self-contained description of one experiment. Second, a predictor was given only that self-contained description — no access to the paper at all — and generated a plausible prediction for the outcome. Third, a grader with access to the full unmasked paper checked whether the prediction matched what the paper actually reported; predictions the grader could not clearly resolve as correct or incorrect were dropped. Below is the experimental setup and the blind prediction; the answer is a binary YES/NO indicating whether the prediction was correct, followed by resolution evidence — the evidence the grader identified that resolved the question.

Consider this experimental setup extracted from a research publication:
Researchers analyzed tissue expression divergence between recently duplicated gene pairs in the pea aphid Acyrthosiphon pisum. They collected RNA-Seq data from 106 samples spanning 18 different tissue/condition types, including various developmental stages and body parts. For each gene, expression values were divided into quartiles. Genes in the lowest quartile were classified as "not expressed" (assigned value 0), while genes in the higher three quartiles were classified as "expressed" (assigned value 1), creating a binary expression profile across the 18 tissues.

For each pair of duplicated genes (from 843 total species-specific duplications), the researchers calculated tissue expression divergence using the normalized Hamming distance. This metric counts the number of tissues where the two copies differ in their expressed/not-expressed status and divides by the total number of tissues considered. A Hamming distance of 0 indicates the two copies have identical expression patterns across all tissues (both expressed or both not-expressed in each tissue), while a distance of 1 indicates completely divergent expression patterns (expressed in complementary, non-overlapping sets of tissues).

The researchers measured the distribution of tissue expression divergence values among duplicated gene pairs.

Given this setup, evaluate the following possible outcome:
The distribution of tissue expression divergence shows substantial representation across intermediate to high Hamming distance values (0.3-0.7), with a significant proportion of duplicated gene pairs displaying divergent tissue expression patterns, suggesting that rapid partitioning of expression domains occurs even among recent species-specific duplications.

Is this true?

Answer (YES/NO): NO